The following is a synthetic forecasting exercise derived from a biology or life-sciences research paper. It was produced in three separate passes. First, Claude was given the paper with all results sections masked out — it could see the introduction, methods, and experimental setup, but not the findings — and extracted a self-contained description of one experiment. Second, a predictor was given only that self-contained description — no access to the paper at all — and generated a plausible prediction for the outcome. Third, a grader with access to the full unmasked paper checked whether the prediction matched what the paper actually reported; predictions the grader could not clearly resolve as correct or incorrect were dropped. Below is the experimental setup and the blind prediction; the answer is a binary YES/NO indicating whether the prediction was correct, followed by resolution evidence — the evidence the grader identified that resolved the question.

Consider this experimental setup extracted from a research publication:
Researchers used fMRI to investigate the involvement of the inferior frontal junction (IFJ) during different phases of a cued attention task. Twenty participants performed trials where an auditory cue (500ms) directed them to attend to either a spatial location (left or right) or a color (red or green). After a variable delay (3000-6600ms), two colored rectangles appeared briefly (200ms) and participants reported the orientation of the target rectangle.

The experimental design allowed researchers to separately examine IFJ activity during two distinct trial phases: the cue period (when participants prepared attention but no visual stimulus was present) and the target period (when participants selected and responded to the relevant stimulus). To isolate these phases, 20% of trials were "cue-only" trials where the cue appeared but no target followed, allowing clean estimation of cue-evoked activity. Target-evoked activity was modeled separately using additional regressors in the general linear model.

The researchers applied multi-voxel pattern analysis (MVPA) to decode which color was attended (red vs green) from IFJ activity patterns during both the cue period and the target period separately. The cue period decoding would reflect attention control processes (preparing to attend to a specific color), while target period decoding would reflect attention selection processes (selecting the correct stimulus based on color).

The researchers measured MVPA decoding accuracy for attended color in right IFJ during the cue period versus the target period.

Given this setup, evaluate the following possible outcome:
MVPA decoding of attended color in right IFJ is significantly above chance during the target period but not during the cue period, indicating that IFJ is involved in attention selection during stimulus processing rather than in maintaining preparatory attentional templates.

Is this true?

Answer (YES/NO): NO